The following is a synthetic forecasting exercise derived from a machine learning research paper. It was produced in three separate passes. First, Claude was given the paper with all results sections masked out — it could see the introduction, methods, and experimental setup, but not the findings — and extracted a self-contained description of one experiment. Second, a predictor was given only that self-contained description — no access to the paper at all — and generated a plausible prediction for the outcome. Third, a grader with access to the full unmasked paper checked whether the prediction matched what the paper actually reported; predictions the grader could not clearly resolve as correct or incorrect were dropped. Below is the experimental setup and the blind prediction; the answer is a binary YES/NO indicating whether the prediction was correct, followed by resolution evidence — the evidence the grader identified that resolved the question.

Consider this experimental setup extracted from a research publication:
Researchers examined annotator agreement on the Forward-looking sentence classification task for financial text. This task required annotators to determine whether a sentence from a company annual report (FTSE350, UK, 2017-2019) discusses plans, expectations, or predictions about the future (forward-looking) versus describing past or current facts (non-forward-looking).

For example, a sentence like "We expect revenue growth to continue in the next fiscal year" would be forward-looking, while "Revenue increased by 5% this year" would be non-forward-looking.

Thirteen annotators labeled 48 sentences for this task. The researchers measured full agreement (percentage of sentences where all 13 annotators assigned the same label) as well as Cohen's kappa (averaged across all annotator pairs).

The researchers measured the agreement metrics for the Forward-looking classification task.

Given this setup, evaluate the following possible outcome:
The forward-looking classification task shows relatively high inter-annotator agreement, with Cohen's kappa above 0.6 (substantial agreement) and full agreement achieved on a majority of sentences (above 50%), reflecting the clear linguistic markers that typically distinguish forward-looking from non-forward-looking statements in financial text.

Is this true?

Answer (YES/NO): NO